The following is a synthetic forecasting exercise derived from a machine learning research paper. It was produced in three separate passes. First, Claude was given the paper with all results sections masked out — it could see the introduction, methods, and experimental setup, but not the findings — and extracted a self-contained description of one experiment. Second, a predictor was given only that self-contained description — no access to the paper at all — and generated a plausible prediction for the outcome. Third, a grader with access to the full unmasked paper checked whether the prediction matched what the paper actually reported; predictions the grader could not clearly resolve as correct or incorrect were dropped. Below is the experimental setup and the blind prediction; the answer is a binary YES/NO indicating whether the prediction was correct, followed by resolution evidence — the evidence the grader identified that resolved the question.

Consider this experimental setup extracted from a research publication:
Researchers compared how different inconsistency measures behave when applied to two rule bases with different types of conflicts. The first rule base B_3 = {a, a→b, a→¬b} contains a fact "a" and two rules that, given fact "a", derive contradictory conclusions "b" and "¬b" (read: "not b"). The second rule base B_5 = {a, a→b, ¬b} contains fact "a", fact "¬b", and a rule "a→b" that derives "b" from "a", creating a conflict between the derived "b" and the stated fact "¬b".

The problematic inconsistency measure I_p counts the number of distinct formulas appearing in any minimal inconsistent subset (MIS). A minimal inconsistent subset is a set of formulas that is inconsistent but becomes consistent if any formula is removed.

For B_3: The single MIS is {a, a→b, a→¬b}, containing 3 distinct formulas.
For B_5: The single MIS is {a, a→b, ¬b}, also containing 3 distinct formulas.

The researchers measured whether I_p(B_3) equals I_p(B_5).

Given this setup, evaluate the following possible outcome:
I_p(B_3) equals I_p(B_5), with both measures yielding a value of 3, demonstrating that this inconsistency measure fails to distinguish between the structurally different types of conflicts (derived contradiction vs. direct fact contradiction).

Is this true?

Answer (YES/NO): YES